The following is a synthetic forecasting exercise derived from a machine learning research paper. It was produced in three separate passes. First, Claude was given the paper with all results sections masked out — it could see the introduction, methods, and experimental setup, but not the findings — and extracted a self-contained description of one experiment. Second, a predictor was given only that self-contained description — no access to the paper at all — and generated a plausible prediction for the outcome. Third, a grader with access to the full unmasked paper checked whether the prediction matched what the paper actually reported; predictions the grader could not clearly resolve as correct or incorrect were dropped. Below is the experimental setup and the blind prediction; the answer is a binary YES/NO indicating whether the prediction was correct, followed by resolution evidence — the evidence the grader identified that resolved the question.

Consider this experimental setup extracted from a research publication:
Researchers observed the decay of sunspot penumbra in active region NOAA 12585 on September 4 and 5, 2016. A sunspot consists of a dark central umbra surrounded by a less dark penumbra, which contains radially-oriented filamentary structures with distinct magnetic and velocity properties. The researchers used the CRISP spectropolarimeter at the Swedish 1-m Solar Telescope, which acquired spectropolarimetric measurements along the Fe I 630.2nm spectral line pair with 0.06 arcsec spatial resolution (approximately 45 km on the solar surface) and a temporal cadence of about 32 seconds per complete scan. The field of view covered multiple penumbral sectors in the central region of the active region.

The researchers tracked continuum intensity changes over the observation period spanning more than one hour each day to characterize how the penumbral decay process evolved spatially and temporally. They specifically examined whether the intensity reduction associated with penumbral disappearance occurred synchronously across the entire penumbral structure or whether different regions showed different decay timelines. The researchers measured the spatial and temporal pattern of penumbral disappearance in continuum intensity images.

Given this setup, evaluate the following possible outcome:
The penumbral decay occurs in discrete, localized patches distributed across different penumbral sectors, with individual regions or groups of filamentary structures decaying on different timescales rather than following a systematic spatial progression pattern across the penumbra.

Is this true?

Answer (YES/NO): YES